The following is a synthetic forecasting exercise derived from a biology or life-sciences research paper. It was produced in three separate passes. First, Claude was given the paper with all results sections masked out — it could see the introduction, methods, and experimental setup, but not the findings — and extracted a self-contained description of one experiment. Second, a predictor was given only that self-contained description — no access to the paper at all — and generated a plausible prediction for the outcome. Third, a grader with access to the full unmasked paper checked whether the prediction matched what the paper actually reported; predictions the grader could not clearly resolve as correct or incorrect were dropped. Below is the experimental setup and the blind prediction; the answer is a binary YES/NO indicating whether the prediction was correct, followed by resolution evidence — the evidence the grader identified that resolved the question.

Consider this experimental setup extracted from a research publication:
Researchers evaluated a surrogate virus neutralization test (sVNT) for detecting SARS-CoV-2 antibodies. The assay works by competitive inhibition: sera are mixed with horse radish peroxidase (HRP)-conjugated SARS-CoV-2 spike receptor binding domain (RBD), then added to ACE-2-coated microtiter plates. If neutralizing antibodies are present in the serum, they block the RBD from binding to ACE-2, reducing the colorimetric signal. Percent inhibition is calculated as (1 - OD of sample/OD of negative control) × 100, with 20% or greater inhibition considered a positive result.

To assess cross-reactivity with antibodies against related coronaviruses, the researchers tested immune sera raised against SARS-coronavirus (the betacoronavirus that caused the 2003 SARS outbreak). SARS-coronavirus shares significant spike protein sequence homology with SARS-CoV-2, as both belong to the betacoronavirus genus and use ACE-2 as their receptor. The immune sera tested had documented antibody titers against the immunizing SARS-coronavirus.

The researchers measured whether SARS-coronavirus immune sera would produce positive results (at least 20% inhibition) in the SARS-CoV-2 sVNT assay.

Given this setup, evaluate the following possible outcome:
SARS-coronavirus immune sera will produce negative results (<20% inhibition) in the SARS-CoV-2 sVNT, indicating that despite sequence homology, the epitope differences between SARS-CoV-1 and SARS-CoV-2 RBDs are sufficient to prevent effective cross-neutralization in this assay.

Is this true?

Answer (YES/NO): NO